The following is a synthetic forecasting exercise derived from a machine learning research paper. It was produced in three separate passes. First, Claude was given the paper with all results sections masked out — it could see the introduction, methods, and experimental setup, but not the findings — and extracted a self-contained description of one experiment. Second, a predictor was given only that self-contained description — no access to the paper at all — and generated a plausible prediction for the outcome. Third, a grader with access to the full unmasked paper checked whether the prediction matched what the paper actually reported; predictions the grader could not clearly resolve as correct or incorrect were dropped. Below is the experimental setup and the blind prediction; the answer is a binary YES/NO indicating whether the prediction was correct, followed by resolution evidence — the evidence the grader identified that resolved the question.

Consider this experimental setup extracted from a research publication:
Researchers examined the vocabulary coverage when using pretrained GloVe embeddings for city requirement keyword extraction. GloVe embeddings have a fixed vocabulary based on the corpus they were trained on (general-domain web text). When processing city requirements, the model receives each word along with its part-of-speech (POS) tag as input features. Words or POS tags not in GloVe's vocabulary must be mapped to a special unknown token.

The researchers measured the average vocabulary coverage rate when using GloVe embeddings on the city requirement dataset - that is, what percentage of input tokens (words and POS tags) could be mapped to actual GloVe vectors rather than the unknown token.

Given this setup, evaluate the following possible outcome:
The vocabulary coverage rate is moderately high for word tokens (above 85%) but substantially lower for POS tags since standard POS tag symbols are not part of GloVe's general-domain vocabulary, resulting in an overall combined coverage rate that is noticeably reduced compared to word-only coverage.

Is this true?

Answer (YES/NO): YES